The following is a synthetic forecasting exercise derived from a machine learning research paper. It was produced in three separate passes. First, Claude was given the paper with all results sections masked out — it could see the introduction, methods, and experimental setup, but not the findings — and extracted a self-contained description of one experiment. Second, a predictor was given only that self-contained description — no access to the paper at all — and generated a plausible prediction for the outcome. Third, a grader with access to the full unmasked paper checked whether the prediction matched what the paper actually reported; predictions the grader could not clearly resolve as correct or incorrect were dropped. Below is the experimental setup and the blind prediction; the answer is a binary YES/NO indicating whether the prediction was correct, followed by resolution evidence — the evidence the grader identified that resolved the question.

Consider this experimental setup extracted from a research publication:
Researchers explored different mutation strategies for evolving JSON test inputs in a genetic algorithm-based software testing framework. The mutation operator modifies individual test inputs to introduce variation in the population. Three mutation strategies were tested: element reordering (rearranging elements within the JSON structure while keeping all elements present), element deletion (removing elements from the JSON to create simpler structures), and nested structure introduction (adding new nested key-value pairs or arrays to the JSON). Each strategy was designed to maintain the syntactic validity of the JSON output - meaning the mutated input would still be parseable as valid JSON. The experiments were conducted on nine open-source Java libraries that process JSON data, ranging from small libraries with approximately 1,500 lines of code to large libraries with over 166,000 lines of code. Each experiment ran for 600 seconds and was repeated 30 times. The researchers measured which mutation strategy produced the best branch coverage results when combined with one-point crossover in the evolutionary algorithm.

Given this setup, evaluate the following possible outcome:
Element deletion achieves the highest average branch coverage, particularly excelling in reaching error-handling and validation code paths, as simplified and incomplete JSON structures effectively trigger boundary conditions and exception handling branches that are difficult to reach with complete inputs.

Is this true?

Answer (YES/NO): NO